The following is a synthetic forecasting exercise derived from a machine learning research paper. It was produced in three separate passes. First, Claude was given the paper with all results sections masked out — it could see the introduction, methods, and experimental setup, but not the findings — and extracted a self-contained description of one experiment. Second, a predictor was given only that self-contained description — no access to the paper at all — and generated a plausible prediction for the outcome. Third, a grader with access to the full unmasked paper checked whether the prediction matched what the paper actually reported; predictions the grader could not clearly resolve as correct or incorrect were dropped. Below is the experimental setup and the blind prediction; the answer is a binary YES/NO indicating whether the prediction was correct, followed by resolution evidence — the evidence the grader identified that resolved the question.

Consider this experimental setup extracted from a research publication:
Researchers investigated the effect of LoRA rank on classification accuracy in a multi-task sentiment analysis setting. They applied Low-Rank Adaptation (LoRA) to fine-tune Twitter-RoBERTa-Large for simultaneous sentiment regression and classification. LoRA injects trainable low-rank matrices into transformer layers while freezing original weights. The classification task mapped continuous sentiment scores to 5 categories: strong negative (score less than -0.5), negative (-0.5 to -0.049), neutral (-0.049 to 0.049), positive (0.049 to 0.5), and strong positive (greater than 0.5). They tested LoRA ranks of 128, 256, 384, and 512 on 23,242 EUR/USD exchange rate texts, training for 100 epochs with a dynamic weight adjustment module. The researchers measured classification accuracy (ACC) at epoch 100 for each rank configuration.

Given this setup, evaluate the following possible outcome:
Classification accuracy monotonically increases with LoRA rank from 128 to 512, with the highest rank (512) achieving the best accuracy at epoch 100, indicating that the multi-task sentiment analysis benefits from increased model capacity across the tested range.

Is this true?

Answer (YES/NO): NO